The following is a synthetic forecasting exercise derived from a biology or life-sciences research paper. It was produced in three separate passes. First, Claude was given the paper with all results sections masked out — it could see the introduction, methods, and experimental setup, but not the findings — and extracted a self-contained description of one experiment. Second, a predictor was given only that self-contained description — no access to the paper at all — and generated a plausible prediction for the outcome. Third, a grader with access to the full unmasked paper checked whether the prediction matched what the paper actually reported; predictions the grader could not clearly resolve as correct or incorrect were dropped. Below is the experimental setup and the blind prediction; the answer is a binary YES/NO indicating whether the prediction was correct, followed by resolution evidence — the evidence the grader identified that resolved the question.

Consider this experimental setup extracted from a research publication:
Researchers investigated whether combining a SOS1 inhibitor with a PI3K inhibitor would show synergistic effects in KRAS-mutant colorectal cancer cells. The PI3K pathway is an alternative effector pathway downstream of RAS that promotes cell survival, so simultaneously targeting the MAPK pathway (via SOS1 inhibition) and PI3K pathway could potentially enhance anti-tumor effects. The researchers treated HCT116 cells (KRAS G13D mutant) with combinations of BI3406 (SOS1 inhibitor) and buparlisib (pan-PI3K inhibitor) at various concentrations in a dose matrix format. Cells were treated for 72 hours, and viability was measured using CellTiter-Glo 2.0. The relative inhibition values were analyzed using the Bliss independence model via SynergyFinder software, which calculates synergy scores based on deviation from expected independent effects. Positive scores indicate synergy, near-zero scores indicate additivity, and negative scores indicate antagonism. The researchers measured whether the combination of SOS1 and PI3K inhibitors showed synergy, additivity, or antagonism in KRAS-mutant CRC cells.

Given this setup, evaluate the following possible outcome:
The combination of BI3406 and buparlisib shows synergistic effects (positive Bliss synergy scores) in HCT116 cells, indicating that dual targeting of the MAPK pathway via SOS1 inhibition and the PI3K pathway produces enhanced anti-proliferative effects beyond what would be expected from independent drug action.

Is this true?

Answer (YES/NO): NO